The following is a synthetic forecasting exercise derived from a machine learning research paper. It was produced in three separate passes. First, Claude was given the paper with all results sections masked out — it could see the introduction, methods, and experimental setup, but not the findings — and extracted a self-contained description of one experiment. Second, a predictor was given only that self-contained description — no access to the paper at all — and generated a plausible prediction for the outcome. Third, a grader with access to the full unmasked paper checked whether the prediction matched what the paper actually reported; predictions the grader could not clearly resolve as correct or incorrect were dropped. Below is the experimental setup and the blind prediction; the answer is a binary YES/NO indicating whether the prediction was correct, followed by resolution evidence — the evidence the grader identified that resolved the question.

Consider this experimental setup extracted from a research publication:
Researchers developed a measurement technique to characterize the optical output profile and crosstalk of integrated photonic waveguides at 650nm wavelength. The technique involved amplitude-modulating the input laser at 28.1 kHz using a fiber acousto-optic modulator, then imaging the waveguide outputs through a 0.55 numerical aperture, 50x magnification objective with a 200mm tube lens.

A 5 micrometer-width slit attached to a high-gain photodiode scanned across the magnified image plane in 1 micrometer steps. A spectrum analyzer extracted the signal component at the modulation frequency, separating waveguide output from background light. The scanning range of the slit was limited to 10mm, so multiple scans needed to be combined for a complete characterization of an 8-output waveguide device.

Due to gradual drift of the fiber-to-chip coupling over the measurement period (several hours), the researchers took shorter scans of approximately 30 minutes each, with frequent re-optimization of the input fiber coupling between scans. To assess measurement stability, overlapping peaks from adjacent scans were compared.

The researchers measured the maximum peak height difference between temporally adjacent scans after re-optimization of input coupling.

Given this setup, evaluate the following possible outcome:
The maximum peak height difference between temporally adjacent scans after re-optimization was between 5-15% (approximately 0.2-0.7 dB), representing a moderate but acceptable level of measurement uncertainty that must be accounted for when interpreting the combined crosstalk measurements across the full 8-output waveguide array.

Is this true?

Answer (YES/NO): NO